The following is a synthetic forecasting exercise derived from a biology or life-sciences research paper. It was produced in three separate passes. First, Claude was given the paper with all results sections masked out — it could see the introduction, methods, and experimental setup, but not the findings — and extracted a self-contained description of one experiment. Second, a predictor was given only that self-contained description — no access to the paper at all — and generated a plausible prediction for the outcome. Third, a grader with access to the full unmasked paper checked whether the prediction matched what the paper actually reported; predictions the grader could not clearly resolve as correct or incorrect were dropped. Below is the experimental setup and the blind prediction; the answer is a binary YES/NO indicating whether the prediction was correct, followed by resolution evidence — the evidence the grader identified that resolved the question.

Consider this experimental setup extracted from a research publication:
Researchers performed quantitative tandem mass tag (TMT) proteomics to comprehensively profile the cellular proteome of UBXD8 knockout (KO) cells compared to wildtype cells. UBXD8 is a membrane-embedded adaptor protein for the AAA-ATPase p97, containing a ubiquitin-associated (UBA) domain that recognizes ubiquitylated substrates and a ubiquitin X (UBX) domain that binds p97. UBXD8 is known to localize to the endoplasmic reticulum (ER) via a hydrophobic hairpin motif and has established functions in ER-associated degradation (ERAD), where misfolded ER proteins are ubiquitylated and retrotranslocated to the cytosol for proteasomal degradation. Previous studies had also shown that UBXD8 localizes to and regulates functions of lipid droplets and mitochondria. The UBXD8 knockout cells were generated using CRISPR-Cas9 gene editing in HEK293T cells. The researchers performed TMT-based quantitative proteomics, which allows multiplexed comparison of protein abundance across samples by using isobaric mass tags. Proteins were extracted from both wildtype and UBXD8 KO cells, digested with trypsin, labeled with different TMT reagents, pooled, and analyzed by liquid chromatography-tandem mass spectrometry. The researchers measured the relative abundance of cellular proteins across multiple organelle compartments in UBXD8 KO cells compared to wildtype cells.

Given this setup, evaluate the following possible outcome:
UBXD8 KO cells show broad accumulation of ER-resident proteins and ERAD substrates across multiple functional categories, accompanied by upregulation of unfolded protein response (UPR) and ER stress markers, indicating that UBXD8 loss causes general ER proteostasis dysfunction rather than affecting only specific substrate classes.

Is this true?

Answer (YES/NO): NO